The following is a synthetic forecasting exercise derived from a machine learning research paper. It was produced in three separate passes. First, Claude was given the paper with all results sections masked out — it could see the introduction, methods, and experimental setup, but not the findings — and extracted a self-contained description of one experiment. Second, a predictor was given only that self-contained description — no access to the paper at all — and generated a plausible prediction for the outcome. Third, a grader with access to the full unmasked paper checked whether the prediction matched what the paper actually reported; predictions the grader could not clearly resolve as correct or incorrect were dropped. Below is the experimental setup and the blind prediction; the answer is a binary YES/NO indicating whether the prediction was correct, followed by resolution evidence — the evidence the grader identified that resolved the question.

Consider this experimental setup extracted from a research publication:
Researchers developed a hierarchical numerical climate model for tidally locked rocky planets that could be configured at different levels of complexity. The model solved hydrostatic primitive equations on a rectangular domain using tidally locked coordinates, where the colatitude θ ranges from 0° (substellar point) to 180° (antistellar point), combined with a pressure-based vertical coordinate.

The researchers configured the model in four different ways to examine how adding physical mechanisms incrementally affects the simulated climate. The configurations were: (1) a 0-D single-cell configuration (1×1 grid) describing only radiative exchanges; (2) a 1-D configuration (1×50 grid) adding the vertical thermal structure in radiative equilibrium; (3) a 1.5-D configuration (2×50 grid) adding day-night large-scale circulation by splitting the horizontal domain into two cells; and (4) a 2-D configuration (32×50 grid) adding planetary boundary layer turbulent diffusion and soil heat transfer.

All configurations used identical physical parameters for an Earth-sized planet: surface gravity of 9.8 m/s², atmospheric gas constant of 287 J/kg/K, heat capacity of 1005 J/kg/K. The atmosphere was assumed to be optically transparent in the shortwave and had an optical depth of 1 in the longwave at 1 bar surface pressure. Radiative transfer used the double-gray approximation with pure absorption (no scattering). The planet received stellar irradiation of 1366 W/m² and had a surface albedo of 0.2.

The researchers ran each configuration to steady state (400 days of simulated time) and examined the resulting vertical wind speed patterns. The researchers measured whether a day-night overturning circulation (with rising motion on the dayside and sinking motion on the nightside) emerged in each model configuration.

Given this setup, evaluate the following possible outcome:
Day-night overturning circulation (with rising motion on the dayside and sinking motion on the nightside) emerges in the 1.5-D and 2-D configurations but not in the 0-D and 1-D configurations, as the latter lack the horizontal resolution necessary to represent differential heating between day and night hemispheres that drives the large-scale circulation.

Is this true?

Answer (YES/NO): YES